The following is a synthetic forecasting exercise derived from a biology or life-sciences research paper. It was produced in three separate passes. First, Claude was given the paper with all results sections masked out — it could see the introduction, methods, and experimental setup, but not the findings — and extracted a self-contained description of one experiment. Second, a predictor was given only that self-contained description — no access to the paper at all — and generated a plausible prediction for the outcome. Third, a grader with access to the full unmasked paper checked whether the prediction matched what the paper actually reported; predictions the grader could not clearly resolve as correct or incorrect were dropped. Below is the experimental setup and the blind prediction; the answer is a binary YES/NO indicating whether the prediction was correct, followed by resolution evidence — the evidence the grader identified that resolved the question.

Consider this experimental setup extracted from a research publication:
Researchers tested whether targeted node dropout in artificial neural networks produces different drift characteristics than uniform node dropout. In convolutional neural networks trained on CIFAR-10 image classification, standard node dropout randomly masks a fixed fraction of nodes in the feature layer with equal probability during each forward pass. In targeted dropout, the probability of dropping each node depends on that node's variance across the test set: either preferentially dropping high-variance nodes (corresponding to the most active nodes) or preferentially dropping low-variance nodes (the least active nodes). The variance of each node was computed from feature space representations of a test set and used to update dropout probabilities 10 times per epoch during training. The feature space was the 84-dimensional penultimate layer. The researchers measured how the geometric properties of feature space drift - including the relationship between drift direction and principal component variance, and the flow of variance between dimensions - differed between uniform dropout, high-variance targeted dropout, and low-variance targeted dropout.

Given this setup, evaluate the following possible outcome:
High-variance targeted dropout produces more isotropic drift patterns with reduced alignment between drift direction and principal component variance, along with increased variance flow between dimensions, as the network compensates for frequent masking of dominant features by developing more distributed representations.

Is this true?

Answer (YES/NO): NO